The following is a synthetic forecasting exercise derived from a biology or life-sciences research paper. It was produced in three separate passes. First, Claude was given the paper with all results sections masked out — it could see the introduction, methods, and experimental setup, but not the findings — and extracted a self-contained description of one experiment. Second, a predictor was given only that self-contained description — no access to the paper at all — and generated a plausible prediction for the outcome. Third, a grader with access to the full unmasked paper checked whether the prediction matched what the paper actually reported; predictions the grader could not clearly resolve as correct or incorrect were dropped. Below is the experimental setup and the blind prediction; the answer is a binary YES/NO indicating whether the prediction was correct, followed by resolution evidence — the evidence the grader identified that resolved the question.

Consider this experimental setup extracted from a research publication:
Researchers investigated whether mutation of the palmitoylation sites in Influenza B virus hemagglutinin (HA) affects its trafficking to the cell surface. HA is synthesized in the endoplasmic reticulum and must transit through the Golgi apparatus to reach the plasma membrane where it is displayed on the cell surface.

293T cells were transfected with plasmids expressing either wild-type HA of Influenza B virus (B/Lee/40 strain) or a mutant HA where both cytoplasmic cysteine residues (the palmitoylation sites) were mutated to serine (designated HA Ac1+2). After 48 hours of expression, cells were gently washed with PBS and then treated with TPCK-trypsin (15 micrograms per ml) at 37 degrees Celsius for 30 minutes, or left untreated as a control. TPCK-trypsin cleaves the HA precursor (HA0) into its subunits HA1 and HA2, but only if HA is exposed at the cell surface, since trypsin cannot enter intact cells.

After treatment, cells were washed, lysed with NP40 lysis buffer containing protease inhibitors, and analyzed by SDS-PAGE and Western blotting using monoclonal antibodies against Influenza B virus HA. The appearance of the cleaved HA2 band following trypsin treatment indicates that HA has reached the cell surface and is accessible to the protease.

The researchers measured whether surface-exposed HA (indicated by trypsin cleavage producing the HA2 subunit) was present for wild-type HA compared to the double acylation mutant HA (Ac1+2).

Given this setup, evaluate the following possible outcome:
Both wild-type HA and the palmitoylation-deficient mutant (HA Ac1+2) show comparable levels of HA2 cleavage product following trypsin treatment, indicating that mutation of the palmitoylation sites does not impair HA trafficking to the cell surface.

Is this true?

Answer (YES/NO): YES